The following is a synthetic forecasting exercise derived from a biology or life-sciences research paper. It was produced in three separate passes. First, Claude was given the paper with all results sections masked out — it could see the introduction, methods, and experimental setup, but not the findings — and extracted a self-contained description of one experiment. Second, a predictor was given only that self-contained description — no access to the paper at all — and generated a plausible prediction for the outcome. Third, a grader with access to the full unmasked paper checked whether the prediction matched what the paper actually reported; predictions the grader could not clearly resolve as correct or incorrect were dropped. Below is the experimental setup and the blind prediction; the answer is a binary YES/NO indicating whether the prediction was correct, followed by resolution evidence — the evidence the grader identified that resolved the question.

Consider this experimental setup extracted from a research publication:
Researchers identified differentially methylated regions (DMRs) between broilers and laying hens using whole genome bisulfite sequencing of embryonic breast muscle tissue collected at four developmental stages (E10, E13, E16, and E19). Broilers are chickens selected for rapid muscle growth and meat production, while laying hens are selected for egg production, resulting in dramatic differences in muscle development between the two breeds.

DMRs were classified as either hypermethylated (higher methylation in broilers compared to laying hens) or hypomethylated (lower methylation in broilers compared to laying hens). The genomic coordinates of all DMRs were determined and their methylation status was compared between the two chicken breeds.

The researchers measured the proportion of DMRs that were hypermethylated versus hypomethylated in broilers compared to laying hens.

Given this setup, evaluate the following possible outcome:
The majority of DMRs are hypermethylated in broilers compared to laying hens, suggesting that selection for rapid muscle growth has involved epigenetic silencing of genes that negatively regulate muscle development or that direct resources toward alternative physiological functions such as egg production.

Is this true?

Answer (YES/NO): NO